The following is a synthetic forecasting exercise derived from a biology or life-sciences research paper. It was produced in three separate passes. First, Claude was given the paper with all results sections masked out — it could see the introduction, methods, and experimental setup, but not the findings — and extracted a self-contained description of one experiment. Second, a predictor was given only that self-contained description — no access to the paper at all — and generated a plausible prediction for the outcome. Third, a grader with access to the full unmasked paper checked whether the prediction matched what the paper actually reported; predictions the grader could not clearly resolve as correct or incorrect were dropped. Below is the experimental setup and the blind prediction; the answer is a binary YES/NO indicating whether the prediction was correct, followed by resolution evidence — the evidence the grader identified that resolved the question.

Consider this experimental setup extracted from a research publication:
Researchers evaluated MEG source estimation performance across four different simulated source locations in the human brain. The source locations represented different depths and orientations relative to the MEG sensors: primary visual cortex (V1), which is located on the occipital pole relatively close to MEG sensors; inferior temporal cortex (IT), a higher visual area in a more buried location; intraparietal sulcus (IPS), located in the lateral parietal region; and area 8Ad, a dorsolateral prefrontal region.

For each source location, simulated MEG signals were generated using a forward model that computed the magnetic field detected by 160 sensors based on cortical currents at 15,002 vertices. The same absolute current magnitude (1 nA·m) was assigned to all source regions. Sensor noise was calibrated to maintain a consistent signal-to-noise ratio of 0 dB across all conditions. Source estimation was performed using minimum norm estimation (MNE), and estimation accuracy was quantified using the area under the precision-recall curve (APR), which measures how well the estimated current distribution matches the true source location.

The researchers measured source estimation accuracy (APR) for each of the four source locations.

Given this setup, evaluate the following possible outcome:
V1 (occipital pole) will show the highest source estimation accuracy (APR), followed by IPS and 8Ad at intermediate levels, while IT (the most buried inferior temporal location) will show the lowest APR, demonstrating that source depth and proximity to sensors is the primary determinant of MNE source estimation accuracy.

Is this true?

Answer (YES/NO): NO